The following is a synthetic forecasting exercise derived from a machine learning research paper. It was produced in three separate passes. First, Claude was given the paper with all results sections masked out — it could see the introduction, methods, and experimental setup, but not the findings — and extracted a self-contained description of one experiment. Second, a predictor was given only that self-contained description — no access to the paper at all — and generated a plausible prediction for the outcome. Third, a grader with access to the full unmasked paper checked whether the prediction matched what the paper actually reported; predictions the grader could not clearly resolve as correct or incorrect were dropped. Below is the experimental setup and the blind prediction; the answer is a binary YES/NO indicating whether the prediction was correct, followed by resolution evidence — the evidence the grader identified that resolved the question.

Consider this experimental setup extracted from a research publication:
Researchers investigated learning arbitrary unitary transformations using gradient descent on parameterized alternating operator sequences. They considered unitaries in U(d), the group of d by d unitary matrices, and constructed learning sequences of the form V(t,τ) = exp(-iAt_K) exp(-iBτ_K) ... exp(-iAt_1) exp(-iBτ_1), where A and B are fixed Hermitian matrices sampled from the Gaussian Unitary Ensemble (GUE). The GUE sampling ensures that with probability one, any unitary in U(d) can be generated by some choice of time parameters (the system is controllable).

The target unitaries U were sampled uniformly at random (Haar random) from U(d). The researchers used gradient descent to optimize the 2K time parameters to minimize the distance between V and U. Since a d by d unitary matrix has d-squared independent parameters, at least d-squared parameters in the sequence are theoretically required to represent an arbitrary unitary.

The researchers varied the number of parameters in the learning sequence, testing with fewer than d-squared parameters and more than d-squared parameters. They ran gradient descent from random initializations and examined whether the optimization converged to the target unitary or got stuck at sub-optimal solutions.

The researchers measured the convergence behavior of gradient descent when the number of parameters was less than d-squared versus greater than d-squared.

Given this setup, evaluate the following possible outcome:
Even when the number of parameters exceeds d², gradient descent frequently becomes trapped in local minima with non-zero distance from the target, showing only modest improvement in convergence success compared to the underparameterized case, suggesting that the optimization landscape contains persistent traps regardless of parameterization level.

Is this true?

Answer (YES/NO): NO